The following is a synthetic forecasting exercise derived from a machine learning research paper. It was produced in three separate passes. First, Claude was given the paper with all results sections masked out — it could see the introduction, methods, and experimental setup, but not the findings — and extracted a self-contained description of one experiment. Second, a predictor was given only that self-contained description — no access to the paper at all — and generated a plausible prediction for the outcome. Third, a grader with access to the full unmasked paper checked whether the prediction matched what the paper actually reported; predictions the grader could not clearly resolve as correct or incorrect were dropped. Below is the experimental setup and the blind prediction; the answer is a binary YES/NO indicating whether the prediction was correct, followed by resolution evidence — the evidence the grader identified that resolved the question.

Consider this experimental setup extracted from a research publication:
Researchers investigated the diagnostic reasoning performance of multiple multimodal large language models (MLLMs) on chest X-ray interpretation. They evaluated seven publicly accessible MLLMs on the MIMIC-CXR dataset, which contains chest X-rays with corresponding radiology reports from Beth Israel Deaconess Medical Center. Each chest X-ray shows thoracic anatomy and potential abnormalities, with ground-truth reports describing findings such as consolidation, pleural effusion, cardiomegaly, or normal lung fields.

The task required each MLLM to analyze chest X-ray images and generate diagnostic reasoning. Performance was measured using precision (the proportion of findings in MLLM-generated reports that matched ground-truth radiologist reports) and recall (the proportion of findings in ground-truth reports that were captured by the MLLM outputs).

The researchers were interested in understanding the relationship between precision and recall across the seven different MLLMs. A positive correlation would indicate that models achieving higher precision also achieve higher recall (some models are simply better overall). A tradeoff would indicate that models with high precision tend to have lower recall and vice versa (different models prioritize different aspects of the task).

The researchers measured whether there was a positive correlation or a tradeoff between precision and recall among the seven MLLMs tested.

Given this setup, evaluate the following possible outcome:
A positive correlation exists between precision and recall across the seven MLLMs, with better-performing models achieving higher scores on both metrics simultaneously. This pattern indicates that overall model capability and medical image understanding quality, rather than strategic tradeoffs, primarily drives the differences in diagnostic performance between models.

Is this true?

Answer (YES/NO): NO